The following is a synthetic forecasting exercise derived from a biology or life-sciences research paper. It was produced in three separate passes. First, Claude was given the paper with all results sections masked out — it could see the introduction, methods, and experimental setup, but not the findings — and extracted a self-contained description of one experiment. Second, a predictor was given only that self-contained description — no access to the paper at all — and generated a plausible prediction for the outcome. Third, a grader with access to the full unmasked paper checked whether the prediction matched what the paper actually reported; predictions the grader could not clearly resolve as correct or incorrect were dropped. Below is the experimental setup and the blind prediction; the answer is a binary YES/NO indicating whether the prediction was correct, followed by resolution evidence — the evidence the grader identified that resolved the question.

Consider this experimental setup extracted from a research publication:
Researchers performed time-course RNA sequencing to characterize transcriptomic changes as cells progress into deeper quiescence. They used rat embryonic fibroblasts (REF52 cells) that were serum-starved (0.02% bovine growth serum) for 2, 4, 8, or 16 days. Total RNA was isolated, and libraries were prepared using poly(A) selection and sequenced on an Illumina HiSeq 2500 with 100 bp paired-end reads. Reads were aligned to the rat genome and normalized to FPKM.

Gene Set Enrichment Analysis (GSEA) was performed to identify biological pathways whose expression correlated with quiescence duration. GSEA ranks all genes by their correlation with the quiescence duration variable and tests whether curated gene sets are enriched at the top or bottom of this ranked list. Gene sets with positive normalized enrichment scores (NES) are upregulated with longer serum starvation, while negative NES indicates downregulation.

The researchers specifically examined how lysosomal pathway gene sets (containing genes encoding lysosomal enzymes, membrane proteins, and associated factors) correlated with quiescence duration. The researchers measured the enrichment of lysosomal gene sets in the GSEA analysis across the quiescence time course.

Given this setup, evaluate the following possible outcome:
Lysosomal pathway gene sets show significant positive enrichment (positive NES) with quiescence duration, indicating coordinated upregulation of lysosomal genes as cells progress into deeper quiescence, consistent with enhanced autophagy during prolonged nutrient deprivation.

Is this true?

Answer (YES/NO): NO